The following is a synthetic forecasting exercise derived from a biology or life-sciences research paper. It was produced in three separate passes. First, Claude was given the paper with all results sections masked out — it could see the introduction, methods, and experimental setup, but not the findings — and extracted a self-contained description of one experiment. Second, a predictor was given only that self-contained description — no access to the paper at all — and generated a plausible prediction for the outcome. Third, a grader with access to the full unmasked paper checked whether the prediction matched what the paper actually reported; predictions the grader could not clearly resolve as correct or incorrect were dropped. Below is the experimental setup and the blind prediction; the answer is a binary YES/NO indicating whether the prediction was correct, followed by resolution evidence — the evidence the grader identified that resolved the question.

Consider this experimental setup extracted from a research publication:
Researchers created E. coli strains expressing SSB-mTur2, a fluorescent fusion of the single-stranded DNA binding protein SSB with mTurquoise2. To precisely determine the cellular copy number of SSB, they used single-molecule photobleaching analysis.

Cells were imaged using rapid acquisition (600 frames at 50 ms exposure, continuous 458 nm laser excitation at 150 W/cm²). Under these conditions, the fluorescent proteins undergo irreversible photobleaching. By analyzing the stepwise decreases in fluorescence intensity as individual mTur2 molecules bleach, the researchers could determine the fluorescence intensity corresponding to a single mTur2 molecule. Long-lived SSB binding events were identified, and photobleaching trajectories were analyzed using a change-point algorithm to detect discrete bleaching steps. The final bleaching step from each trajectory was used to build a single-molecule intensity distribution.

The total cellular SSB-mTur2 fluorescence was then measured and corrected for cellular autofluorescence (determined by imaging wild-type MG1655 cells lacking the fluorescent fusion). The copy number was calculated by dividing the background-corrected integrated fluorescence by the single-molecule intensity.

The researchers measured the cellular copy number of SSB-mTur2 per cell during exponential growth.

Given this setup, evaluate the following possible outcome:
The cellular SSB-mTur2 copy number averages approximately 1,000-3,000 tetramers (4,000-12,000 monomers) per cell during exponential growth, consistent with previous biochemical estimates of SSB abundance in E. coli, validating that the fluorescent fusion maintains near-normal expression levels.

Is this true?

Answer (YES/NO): NO